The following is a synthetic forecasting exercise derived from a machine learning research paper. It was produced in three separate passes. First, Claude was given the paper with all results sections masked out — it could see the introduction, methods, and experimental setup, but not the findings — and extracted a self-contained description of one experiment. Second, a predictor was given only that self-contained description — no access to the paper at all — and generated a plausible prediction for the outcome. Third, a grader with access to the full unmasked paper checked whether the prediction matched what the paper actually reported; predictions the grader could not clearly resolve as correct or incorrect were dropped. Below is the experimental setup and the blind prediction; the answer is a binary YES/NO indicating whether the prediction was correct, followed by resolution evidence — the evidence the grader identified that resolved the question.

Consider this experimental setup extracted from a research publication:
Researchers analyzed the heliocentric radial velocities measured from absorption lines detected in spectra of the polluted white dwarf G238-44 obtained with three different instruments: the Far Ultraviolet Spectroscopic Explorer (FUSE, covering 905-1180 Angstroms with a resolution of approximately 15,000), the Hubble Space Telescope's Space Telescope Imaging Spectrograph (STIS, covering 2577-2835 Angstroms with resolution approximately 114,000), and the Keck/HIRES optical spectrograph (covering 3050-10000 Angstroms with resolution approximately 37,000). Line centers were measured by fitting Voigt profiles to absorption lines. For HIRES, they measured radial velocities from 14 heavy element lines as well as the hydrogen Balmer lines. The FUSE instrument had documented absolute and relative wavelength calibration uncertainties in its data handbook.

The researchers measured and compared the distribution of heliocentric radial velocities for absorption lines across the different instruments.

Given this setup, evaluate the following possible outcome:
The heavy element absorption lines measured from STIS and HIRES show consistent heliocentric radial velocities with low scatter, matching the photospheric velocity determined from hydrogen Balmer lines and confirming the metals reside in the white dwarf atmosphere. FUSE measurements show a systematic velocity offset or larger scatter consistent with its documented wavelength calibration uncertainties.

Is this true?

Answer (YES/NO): YES